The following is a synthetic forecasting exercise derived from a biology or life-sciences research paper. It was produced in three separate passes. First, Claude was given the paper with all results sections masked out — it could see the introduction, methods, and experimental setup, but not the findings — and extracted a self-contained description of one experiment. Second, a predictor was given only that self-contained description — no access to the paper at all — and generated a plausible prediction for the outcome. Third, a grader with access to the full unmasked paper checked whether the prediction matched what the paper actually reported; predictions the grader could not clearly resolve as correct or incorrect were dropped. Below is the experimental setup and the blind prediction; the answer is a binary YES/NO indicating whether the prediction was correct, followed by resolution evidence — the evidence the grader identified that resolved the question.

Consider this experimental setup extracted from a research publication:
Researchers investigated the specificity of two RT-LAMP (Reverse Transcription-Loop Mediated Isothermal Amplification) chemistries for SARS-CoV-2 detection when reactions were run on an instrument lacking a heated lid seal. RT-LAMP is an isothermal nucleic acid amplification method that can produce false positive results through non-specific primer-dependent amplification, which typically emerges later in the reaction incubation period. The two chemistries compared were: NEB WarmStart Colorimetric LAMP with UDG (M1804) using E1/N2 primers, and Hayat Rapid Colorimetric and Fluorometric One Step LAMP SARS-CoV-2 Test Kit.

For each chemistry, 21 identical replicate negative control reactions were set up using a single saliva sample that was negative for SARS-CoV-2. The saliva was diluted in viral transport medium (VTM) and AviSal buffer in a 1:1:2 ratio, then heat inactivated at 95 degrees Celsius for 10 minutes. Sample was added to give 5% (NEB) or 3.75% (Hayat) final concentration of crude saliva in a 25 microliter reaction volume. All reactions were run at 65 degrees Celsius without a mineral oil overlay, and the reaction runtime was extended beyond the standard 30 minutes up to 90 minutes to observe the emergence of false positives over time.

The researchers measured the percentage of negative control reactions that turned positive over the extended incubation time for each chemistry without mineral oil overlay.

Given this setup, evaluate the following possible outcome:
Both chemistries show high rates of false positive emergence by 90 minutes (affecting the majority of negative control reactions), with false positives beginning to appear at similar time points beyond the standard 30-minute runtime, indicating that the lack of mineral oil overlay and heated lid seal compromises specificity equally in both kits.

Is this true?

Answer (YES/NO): NO